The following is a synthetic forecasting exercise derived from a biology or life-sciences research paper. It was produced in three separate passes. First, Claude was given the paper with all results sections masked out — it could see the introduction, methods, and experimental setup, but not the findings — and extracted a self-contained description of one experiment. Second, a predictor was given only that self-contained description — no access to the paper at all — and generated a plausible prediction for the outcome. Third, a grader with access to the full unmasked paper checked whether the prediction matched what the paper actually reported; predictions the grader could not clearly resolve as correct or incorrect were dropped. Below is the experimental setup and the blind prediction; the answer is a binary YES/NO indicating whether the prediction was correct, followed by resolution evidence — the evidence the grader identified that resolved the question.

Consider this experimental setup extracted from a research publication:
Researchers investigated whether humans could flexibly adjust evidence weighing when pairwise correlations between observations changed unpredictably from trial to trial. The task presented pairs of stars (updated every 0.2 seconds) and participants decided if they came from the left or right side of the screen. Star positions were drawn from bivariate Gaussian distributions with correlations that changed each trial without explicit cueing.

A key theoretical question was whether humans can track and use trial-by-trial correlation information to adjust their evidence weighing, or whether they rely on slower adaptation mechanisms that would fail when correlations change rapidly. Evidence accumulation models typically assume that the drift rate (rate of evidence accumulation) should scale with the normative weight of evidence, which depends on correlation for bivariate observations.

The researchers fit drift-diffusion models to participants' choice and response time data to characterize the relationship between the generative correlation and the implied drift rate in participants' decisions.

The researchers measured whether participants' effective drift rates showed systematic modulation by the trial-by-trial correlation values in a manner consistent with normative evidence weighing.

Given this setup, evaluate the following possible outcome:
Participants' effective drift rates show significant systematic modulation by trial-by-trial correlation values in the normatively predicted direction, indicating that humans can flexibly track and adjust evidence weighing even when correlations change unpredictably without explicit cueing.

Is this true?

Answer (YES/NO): NO